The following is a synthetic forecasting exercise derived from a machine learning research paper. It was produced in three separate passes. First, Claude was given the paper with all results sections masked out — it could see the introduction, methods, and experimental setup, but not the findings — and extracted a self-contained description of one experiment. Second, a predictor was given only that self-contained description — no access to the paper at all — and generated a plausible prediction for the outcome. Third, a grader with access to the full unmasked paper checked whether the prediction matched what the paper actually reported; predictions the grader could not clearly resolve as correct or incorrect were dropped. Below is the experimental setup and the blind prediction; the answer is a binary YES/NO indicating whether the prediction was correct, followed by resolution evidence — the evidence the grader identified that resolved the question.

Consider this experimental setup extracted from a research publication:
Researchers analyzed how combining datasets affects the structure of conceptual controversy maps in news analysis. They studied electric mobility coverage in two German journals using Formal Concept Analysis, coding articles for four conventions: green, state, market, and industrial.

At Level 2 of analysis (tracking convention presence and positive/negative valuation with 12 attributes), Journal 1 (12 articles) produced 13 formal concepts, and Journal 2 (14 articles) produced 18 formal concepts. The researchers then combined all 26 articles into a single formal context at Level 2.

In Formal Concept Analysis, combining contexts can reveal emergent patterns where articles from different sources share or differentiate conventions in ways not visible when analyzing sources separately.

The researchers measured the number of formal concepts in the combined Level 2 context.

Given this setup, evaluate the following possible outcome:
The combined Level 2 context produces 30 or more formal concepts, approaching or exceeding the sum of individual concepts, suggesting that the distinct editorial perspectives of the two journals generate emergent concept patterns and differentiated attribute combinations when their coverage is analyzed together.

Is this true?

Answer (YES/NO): YES